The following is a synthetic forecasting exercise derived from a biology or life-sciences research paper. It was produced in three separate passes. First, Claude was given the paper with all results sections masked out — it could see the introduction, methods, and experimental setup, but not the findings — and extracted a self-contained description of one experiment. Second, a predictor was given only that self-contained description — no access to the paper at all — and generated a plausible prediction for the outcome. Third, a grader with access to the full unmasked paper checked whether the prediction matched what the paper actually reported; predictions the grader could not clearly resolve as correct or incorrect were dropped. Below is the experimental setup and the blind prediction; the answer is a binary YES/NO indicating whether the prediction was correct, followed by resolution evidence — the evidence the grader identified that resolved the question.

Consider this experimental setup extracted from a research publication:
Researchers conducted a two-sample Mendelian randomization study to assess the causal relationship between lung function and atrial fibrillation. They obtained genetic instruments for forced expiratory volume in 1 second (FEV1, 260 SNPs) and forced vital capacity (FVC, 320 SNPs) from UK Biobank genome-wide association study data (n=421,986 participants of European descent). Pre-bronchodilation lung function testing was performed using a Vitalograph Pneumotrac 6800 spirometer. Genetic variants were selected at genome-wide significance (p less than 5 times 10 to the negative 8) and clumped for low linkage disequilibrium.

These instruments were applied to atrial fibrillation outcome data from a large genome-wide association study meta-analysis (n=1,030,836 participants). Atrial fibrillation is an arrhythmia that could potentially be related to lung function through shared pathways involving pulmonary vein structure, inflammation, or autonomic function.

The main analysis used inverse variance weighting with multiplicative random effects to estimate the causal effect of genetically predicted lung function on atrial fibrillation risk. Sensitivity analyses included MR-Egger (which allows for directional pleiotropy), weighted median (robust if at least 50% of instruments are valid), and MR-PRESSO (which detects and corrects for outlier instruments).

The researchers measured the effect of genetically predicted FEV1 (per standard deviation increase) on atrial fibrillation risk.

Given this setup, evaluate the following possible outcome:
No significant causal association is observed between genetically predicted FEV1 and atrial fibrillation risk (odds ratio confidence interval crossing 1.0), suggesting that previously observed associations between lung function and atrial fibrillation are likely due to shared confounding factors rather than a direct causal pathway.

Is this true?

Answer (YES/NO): NO